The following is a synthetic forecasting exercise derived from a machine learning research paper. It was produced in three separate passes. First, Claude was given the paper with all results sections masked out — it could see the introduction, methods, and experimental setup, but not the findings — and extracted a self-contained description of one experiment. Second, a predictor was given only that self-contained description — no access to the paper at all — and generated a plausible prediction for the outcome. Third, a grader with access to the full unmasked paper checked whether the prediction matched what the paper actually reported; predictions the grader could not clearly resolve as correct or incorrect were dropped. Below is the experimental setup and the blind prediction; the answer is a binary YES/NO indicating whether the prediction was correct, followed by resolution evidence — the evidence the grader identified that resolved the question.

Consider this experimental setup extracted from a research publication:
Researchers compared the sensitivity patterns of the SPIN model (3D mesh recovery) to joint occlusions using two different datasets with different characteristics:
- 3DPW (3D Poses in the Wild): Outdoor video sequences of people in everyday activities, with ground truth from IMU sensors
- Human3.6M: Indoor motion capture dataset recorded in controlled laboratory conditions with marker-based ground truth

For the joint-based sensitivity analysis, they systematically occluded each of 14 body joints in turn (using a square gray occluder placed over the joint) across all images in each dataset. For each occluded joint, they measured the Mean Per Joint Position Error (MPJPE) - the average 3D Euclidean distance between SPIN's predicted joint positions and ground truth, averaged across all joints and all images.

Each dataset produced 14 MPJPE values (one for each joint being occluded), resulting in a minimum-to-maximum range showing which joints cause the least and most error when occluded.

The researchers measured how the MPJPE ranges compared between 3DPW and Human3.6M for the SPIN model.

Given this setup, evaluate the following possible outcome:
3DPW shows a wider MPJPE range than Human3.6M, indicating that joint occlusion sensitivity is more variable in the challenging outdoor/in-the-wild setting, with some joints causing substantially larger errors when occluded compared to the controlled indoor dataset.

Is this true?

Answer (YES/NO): YES